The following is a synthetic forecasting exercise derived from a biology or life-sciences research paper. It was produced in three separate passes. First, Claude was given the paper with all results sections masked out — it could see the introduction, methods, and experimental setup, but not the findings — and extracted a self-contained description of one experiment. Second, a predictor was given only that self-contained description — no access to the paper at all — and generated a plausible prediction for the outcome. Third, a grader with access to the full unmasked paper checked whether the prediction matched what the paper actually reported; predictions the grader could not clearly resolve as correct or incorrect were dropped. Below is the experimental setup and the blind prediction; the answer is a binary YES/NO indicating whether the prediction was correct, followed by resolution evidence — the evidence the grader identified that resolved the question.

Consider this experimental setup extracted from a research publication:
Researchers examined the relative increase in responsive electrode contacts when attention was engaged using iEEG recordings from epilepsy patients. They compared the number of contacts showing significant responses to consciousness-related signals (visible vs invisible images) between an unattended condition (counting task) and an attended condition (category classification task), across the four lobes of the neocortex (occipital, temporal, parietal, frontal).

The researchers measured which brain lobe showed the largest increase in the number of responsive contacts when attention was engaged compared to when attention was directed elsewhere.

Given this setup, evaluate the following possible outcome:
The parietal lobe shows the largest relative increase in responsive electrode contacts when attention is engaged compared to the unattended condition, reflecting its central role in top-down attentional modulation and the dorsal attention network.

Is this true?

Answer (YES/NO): NO